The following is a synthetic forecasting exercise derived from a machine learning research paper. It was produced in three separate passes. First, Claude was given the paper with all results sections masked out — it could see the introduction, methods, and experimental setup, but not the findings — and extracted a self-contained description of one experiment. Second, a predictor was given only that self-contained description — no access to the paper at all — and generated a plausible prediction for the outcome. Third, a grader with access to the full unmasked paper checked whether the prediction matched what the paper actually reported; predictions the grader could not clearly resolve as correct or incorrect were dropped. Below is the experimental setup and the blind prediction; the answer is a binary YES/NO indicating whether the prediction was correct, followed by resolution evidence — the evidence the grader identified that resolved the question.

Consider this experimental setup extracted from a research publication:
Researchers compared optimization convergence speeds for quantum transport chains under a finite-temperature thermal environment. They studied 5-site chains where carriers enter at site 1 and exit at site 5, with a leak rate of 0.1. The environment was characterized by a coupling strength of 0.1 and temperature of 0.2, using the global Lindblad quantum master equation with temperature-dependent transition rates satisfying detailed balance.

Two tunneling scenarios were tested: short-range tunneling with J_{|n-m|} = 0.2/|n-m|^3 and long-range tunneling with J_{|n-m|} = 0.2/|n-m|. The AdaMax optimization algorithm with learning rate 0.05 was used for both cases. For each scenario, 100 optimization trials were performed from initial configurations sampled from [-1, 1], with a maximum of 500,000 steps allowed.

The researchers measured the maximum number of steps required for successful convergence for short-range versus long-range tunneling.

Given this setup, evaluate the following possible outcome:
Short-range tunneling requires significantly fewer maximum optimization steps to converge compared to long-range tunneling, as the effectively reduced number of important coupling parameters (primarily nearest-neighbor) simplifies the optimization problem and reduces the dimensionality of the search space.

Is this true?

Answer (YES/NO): NO